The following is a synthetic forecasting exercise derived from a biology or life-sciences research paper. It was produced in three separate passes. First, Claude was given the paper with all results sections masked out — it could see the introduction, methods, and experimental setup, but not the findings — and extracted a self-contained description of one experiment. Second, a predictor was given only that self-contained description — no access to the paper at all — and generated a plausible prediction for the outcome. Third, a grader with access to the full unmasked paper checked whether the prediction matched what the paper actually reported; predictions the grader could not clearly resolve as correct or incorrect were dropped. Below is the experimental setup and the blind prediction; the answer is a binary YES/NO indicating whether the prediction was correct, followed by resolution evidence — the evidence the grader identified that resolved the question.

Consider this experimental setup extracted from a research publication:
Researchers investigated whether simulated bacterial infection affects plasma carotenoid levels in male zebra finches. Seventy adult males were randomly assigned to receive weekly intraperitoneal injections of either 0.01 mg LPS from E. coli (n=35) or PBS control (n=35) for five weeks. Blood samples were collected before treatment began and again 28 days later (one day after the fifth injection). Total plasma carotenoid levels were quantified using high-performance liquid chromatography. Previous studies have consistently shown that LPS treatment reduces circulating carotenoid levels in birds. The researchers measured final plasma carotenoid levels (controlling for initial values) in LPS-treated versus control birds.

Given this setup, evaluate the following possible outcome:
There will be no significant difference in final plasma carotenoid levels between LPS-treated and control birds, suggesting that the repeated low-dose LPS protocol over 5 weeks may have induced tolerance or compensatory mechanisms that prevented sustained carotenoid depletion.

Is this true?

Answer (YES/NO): NO